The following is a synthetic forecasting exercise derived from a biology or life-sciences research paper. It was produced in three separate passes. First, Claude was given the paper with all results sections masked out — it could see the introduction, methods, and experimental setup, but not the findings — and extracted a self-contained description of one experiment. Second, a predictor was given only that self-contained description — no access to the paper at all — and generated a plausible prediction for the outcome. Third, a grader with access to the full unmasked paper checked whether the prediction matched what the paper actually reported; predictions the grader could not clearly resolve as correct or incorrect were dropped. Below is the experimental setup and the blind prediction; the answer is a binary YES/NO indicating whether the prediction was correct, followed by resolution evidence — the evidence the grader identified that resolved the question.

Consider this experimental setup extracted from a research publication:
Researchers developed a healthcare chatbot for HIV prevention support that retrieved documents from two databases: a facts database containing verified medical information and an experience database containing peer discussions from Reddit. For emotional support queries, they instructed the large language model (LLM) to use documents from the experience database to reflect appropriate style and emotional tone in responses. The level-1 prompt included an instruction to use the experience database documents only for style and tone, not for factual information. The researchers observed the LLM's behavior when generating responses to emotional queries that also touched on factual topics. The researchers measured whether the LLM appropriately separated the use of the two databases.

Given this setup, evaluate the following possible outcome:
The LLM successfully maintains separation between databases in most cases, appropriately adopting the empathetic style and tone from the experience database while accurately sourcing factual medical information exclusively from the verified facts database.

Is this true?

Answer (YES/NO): NO